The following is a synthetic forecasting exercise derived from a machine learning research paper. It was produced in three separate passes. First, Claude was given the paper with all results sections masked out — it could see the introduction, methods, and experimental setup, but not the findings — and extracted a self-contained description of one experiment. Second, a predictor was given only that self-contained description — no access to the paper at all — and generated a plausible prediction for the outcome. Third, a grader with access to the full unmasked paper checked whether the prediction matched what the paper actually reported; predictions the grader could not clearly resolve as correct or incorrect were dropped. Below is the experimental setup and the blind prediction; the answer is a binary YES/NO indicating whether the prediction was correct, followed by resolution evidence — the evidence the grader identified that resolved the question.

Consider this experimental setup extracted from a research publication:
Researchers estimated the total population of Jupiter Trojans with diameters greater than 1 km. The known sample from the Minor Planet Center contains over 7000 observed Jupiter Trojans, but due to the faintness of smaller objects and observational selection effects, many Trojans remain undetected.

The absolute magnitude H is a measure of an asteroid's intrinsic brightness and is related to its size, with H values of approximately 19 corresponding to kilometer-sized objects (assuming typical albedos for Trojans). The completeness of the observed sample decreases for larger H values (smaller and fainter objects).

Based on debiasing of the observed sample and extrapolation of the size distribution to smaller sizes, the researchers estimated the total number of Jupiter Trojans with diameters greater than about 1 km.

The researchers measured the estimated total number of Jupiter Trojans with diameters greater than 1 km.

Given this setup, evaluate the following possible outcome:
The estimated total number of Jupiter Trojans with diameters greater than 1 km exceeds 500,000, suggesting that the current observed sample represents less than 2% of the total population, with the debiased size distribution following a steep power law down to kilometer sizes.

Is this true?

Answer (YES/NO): NO